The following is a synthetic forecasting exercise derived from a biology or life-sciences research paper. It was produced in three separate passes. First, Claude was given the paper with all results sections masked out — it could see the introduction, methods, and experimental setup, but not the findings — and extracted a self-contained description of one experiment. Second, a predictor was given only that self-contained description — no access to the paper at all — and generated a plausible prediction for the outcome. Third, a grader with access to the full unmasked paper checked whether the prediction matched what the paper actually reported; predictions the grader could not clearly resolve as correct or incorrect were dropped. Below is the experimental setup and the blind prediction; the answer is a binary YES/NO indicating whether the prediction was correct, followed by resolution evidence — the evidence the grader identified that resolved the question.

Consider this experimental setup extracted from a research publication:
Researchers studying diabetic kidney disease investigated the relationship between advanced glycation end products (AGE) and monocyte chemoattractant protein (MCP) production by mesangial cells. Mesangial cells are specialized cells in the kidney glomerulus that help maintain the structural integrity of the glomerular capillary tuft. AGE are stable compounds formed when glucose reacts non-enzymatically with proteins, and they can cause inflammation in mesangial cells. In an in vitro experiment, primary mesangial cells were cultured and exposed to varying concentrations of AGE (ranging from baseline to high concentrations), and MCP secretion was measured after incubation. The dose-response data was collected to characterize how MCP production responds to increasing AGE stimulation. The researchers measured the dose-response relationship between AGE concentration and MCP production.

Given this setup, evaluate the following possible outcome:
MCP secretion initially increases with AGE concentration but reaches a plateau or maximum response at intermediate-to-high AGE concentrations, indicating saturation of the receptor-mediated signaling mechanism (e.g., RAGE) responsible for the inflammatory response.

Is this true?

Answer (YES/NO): YES